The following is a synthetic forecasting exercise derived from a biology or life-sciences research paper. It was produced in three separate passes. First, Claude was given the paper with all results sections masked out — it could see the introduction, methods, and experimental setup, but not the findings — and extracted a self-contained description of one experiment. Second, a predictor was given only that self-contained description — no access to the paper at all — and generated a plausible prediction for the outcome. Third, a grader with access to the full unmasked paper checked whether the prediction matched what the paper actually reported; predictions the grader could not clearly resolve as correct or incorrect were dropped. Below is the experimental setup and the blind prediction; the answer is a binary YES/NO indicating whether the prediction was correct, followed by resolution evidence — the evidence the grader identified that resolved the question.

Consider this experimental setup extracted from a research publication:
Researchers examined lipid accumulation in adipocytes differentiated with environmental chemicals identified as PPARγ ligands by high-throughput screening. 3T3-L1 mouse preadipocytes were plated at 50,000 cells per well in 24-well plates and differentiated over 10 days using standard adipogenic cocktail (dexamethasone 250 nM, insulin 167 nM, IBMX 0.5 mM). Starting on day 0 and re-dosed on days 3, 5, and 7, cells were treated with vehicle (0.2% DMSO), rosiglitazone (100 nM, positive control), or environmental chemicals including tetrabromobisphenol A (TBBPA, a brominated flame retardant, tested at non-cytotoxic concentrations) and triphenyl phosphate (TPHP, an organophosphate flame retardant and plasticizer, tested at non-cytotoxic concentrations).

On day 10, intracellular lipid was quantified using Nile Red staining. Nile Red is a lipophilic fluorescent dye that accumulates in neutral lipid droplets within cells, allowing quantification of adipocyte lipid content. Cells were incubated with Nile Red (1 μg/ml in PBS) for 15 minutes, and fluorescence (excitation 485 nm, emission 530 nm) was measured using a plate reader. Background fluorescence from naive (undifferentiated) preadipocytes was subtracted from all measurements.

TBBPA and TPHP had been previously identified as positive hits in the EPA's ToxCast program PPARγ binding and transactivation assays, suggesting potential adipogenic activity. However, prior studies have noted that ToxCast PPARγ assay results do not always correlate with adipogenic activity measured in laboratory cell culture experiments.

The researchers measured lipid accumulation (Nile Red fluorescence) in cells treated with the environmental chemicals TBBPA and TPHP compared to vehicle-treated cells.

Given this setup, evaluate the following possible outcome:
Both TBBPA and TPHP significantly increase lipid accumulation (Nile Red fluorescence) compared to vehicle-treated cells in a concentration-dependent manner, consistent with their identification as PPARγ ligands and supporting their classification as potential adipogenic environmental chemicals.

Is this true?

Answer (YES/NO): NO